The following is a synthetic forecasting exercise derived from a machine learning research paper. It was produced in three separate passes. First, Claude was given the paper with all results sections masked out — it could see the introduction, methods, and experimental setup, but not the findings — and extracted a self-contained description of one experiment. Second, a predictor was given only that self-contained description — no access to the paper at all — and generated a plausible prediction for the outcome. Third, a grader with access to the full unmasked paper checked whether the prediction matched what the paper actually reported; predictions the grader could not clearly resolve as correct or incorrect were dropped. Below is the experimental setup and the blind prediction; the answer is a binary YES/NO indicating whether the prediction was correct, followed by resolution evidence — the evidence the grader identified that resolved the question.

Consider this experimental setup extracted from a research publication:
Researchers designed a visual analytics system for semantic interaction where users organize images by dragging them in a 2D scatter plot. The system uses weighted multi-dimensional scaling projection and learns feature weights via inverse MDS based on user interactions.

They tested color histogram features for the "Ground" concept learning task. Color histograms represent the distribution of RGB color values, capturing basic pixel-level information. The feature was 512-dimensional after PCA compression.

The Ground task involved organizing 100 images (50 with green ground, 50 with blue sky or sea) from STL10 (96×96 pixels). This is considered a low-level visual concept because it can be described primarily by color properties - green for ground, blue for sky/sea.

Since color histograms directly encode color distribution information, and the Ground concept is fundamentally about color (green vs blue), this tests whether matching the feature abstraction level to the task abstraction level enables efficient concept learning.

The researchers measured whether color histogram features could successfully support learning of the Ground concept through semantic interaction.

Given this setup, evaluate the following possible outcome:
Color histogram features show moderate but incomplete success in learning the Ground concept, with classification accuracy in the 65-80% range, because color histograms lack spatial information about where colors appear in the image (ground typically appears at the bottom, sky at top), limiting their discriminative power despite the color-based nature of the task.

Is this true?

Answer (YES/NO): NO